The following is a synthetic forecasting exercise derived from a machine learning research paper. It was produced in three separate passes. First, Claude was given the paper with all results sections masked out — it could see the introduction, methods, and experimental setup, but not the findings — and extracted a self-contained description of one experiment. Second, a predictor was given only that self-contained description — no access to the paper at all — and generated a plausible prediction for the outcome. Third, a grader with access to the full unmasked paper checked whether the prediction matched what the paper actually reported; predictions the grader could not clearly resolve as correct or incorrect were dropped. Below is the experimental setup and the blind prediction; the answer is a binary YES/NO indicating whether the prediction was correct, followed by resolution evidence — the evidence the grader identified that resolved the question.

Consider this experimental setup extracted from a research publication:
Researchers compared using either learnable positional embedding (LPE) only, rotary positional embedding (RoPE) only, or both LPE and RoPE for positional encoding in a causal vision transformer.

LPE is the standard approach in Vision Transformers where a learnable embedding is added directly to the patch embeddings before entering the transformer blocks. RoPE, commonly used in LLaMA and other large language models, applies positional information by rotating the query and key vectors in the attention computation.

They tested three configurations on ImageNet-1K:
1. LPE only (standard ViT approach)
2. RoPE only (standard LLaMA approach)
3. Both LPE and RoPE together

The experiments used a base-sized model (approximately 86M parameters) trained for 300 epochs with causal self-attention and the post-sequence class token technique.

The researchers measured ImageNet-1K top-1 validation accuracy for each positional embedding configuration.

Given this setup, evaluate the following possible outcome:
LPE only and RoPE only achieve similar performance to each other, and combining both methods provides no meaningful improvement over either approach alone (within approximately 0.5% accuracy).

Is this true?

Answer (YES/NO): NO